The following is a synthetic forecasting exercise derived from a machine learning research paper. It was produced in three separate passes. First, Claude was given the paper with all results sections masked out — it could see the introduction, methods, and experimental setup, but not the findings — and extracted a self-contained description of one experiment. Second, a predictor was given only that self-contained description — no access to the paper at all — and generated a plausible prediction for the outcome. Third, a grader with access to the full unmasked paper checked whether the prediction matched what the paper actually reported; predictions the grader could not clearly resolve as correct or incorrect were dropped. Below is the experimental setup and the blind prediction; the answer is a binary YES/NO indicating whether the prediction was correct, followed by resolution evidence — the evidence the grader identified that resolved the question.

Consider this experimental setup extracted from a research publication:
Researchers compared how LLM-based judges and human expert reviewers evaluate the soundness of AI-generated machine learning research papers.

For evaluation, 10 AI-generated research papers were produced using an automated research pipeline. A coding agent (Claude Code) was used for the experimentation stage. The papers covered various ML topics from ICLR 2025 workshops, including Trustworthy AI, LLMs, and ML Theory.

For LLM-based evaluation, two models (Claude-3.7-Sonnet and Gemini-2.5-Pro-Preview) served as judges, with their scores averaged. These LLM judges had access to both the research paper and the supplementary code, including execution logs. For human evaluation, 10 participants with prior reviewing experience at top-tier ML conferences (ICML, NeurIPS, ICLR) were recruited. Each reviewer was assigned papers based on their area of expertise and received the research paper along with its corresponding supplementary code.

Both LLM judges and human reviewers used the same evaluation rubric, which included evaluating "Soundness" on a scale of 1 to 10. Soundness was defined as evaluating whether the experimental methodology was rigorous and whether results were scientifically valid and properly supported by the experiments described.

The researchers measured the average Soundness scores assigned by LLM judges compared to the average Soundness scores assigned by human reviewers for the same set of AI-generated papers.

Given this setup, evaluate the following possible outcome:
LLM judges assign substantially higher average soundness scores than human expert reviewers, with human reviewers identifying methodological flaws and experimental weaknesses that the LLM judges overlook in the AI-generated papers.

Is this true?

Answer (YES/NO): NO